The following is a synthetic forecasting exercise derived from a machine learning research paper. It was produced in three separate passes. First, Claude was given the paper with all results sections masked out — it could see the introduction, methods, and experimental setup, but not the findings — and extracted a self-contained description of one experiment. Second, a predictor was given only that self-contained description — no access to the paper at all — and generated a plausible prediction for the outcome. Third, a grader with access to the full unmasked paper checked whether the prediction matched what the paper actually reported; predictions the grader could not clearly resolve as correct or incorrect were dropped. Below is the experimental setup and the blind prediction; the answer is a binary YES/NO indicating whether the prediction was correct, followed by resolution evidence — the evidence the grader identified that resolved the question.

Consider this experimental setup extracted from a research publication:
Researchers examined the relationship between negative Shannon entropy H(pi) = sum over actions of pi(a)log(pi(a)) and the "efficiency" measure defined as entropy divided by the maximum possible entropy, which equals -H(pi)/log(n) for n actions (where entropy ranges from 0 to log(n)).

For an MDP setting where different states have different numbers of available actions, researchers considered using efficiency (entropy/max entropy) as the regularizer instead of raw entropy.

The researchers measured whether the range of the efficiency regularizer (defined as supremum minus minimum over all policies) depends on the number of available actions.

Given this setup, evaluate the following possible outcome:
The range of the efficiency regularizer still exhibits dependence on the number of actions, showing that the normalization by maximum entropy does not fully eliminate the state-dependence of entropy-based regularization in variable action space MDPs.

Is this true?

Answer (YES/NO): NO